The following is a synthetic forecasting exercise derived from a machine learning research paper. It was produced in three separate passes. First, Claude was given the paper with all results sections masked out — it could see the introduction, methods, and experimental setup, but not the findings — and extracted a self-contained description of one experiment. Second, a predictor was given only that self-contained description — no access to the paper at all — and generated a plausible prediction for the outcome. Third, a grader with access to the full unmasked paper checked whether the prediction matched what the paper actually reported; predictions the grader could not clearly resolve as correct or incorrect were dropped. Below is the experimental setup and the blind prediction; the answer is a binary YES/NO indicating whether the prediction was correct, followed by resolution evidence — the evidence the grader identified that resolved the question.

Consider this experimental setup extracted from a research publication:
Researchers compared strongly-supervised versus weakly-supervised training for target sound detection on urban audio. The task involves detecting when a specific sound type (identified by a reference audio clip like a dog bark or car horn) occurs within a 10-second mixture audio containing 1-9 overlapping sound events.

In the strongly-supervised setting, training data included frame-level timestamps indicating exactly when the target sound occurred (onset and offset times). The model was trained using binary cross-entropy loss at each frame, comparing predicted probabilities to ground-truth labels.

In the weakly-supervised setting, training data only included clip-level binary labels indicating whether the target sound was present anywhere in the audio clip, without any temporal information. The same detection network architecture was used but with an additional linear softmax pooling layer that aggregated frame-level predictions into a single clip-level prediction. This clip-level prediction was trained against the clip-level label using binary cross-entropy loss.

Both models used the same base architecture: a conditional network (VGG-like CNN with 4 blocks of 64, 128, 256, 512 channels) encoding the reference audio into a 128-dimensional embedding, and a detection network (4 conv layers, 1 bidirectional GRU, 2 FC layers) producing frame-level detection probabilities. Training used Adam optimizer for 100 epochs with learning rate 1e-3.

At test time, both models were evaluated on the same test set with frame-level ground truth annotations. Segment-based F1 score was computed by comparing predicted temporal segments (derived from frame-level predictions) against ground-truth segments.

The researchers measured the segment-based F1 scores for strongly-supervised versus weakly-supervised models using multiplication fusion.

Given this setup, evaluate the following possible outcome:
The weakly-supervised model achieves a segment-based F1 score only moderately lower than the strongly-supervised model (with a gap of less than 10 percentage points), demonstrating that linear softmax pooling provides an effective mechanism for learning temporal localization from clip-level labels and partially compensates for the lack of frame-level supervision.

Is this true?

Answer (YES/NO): NO